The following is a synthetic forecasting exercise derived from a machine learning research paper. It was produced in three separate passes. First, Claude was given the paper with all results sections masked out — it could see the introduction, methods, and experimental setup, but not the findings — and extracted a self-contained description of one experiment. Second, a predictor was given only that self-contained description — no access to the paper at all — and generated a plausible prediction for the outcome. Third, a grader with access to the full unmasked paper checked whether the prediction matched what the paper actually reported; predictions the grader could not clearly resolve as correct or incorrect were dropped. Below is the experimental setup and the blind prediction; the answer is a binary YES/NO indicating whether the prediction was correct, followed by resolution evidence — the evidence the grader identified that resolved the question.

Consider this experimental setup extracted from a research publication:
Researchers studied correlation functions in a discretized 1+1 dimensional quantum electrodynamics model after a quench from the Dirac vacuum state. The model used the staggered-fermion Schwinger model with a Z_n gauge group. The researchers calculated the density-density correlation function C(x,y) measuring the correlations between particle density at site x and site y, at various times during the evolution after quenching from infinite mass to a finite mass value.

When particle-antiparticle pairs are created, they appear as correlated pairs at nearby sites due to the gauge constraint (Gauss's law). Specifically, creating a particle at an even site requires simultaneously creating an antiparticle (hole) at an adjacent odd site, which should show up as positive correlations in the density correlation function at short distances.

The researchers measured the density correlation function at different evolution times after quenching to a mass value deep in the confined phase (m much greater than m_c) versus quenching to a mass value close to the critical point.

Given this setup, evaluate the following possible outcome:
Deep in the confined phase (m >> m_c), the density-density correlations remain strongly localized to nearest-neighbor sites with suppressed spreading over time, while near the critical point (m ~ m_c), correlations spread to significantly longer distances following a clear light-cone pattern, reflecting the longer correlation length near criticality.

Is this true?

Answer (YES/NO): YES